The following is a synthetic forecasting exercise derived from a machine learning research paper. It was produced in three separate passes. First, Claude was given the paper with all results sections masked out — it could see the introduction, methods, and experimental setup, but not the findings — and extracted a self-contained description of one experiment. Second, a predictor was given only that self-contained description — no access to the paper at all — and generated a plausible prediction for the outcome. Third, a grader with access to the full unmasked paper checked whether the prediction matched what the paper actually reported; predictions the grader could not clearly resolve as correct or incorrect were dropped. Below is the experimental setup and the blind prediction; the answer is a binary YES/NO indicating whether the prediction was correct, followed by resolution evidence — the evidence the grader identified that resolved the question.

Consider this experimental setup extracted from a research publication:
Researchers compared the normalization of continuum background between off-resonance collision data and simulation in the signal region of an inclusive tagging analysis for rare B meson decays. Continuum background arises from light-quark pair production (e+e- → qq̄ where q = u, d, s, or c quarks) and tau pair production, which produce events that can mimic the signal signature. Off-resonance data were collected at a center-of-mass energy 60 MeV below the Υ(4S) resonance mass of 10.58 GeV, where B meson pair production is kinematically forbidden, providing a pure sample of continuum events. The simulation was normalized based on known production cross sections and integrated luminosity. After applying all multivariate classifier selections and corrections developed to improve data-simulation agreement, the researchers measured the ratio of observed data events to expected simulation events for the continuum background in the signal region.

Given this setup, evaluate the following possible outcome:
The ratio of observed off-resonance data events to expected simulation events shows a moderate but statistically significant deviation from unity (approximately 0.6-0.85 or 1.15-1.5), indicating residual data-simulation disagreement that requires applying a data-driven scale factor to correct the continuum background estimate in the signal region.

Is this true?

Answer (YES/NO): YES